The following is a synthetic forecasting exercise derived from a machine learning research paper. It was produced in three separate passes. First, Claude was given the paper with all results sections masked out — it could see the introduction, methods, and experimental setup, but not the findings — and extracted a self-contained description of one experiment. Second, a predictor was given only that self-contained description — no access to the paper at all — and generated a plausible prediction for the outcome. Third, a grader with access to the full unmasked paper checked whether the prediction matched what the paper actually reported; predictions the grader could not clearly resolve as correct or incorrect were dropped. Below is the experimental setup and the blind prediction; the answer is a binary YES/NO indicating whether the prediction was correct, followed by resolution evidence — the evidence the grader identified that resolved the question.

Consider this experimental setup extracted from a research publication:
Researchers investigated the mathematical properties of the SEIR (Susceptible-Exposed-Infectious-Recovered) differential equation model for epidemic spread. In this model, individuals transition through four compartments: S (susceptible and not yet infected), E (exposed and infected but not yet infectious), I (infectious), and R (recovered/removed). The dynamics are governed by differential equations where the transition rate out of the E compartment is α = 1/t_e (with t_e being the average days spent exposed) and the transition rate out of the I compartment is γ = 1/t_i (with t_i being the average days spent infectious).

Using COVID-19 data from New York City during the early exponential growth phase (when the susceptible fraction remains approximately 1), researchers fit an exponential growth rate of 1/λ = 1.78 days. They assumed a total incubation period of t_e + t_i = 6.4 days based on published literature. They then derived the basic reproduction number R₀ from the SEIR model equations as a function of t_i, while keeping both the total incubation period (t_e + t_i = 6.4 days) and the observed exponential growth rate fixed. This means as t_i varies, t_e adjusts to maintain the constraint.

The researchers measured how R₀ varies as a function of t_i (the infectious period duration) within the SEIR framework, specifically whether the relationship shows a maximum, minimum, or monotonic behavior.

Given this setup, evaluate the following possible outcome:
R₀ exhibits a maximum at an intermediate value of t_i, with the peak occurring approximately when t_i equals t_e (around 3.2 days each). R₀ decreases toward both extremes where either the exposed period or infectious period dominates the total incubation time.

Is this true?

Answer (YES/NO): YES